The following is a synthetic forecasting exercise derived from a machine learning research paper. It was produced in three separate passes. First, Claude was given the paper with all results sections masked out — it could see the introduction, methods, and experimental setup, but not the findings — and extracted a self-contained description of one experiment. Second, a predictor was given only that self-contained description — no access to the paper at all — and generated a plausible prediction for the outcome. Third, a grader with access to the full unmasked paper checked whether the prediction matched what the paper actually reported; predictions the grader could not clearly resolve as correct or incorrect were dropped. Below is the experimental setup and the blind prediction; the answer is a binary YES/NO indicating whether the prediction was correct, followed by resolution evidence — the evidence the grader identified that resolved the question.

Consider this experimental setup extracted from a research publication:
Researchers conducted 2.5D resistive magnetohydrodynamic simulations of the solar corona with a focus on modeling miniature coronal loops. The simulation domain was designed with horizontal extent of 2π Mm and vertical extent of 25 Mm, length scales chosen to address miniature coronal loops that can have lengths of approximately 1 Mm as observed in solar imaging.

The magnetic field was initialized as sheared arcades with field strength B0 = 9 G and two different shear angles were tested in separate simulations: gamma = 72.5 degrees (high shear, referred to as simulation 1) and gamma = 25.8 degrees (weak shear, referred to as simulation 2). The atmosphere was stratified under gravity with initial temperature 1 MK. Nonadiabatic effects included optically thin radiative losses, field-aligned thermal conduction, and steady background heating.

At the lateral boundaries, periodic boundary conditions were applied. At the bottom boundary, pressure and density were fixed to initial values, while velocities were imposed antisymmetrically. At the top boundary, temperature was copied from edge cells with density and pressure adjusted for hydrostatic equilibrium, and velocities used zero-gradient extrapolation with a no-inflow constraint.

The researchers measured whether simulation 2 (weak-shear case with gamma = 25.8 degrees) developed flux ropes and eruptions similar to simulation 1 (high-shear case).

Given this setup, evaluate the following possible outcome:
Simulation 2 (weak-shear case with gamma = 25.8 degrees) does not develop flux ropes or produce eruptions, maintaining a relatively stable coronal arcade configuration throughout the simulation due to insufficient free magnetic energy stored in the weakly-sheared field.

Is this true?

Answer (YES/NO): YES